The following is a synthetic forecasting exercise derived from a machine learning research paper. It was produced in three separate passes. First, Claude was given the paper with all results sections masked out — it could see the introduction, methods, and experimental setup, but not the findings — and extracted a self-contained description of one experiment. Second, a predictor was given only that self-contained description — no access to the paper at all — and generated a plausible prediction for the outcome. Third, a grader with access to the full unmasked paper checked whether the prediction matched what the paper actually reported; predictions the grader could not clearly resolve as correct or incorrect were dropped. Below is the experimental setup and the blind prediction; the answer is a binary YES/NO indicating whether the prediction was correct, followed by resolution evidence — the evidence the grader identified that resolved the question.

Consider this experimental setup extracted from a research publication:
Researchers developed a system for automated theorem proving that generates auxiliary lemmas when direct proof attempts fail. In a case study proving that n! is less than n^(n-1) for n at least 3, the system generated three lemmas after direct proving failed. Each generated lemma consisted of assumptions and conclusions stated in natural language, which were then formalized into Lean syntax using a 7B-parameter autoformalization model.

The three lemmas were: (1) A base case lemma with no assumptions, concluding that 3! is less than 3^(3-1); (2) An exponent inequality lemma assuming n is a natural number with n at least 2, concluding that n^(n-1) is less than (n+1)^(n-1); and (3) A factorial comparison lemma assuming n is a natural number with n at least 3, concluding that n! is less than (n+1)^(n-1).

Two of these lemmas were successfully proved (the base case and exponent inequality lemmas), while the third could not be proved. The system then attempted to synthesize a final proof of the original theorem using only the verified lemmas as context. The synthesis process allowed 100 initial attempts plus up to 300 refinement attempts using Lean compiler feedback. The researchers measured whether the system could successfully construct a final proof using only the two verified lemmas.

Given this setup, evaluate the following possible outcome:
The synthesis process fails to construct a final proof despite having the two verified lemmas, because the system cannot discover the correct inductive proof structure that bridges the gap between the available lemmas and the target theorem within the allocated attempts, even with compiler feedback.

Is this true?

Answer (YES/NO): NO